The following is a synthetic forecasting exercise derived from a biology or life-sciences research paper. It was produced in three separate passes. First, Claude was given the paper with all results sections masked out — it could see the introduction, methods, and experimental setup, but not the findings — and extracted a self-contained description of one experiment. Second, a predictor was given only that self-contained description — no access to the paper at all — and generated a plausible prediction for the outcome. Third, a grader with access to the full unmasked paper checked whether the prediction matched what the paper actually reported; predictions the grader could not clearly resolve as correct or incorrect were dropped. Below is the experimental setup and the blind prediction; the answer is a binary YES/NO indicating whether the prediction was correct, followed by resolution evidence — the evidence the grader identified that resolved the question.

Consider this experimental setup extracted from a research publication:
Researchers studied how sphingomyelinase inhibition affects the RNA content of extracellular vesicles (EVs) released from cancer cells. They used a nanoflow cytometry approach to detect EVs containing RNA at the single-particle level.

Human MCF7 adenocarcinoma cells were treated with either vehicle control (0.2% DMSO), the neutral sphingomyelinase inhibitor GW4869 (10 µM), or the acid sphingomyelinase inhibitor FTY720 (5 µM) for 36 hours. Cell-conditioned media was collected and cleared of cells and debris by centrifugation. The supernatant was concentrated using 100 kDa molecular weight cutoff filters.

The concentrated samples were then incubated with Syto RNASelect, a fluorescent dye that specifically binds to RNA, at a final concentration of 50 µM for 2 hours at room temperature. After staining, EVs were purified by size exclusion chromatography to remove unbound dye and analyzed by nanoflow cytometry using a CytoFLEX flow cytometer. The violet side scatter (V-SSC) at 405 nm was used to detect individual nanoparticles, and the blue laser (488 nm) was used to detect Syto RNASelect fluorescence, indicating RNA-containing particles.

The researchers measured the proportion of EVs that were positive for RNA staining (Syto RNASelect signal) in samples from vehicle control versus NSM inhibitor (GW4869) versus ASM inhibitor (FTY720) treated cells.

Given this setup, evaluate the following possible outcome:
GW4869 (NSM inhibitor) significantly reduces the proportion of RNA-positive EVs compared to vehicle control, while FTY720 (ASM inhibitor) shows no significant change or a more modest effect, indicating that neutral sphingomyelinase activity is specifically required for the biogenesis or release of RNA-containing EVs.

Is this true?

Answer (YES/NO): YES